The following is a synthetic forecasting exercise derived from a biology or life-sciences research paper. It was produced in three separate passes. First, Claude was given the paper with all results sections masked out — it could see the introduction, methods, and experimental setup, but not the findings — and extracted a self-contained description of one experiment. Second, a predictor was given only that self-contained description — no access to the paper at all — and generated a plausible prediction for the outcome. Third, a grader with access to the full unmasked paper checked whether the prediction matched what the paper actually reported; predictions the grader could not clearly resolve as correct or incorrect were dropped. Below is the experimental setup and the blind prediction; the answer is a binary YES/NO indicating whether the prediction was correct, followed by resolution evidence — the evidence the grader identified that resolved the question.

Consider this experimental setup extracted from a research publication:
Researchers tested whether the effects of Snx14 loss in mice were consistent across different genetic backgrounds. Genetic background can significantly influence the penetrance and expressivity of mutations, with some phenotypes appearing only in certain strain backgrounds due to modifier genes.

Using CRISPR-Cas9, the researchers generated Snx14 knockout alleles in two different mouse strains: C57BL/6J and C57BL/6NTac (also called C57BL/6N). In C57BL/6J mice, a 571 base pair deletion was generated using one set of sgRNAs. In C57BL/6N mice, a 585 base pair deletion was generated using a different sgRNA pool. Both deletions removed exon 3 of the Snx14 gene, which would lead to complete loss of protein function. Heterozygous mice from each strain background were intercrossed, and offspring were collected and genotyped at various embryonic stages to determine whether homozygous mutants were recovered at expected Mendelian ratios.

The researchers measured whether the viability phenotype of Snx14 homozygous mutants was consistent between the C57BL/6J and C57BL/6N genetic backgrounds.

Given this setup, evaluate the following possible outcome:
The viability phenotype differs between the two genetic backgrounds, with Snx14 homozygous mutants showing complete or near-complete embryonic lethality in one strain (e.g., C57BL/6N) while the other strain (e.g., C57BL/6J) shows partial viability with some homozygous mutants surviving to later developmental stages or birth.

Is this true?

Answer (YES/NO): NO